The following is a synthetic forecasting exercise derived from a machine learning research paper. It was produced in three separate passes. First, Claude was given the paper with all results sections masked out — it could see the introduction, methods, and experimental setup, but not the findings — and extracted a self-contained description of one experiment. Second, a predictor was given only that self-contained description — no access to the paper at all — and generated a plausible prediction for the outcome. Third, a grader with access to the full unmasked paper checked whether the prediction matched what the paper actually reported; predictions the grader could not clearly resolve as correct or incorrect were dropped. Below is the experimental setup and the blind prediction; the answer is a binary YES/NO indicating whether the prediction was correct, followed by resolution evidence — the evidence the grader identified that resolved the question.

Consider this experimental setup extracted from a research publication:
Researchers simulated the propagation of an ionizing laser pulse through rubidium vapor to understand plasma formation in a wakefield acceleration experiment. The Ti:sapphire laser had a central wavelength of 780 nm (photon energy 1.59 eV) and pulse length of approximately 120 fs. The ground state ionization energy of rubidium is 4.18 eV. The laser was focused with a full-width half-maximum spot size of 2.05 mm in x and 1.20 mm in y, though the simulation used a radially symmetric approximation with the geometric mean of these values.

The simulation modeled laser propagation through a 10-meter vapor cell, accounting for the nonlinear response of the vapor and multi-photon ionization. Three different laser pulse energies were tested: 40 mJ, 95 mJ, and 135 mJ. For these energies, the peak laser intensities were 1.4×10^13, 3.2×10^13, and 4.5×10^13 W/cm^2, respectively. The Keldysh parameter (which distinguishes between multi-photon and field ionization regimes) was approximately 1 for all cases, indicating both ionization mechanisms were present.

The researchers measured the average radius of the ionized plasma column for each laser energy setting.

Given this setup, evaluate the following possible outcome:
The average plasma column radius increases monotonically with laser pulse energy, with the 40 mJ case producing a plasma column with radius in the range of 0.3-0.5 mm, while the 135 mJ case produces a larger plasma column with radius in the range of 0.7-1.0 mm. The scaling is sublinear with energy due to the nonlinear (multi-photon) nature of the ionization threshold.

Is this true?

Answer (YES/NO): NO